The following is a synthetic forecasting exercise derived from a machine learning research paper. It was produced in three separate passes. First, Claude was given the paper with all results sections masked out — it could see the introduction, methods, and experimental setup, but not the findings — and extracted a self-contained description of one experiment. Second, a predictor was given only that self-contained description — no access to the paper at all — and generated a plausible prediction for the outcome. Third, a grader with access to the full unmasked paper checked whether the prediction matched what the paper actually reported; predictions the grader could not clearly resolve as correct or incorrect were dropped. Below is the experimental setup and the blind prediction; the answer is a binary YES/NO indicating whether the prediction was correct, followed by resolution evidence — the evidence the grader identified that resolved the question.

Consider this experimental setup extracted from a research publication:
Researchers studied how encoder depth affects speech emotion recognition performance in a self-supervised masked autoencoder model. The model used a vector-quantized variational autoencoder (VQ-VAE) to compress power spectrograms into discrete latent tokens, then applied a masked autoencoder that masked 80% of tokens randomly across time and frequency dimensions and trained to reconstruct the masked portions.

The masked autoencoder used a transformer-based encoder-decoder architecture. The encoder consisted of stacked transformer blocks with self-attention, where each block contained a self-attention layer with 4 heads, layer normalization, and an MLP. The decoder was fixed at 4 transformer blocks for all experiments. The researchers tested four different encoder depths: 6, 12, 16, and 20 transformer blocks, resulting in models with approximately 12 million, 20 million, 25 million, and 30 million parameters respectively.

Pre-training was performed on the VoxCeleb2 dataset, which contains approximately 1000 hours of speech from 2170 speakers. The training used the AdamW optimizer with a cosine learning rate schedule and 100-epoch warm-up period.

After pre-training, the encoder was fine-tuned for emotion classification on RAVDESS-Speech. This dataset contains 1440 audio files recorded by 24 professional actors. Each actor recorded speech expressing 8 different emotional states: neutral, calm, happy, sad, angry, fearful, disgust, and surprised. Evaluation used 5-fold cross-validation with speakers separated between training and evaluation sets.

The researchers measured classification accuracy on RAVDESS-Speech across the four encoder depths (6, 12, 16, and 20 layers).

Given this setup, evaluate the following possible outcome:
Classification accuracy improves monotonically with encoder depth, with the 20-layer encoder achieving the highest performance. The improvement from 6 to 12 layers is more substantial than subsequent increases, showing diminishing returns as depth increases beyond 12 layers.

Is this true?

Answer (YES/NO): NO